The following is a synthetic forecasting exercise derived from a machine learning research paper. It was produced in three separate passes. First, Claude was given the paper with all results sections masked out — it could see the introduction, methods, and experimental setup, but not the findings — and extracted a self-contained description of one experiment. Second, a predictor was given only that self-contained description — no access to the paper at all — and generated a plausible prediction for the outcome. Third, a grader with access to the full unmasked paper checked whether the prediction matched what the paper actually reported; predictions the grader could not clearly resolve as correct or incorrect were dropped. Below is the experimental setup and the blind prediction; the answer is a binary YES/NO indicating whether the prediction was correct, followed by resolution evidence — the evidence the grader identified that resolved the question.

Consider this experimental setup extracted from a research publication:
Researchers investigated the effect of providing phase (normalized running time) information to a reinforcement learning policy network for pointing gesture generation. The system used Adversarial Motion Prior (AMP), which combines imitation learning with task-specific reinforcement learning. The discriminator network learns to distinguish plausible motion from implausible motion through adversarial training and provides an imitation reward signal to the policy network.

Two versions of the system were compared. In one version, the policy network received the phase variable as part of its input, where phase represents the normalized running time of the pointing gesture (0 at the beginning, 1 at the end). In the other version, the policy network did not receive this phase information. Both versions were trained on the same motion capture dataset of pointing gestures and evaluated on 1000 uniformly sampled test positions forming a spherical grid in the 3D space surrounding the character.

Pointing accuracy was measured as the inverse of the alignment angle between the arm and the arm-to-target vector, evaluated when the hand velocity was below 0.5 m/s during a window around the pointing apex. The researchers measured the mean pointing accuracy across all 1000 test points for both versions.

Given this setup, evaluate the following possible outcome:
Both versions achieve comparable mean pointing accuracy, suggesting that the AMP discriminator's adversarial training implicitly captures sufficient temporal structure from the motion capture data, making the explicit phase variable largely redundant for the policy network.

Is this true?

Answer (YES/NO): NO